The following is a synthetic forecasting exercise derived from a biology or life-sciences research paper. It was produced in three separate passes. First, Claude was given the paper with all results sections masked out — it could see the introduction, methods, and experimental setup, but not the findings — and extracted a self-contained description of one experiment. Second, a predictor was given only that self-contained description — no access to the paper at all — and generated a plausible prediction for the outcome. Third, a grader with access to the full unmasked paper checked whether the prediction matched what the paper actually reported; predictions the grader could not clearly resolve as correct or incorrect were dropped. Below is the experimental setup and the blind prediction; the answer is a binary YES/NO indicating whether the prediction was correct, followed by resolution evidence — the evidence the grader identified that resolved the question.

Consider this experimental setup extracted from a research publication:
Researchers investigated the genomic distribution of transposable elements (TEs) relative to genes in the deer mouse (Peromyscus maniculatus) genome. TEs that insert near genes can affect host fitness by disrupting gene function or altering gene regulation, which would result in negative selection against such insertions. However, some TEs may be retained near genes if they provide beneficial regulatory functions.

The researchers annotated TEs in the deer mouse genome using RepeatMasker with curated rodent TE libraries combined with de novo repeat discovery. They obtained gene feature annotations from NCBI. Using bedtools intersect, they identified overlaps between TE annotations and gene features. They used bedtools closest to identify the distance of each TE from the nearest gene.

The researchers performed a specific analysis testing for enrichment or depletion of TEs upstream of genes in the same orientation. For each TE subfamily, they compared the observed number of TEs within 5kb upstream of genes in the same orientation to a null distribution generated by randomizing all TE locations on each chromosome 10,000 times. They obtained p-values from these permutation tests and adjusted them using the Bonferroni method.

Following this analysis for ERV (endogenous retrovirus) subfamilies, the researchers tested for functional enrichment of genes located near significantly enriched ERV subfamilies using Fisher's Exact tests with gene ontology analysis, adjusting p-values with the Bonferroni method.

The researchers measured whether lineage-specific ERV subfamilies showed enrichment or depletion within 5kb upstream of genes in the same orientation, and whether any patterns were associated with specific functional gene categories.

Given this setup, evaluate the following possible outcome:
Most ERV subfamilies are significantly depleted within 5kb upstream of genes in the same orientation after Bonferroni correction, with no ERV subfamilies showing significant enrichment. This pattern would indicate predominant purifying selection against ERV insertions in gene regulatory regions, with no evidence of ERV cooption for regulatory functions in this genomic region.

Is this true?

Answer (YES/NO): NO